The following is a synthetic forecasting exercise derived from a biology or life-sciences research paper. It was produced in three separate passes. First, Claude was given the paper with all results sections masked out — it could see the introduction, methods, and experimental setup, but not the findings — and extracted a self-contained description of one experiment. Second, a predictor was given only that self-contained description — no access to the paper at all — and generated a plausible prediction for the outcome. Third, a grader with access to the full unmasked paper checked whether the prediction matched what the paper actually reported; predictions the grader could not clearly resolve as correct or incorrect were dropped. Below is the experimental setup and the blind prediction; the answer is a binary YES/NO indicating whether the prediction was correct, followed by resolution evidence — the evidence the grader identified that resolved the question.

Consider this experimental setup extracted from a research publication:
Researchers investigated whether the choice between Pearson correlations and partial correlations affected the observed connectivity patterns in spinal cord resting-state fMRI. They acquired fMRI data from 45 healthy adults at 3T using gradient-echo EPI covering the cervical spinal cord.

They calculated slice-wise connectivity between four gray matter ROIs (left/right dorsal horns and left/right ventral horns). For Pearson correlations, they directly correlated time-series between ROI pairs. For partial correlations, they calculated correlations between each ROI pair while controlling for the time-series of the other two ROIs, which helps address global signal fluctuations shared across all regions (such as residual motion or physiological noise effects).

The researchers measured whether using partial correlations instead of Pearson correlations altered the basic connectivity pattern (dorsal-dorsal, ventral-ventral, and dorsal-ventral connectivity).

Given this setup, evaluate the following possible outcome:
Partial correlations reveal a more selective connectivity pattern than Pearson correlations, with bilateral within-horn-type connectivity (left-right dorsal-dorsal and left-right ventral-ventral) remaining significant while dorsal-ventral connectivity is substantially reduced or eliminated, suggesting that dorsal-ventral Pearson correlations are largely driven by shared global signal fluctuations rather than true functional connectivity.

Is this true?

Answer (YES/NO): NO